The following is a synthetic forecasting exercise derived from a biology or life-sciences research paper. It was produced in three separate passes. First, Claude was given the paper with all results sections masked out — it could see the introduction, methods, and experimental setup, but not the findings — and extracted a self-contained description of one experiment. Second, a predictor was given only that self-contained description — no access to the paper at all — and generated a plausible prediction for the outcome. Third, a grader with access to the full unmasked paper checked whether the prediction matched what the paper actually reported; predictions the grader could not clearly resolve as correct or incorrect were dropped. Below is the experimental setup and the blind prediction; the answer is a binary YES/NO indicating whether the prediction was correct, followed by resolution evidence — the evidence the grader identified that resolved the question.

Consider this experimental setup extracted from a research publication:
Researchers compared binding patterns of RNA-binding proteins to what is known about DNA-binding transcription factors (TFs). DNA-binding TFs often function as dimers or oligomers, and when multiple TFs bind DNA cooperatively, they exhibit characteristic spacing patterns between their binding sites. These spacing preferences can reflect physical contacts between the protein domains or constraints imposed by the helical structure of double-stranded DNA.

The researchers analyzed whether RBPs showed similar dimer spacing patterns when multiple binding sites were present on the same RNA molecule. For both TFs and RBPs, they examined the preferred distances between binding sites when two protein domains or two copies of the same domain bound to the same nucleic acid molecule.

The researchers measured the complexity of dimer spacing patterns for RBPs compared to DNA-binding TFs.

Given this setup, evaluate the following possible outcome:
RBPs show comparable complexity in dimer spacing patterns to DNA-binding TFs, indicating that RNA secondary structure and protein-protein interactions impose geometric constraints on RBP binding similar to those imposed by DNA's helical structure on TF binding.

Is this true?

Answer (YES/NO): NO